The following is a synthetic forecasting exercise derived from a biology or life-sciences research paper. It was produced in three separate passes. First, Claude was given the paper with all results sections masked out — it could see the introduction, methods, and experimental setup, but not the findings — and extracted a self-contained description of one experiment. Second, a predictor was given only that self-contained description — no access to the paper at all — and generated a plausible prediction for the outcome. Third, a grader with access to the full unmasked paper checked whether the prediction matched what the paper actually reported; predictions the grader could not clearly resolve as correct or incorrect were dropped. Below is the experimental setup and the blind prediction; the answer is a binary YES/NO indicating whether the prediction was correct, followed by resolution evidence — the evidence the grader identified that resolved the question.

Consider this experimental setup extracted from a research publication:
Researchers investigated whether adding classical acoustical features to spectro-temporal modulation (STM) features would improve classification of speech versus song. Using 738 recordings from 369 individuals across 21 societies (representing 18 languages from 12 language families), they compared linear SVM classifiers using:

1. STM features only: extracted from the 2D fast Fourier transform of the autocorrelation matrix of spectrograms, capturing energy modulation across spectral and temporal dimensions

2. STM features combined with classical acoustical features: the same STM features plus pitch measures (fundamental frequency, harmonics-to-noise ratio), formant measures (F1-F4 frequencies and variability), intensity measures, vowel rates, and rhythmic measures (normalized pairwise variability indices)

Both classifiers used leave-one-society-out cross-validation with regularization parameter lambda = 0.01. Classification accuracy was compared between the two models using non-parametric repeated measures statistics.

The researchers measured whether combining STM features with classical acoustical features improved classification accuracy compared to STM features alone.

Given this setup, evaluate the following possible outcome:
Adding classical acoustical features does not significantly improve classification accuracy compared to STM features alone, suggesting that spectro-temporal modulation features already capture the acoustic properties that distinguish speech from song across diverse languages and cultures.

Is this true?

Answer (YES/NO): YES